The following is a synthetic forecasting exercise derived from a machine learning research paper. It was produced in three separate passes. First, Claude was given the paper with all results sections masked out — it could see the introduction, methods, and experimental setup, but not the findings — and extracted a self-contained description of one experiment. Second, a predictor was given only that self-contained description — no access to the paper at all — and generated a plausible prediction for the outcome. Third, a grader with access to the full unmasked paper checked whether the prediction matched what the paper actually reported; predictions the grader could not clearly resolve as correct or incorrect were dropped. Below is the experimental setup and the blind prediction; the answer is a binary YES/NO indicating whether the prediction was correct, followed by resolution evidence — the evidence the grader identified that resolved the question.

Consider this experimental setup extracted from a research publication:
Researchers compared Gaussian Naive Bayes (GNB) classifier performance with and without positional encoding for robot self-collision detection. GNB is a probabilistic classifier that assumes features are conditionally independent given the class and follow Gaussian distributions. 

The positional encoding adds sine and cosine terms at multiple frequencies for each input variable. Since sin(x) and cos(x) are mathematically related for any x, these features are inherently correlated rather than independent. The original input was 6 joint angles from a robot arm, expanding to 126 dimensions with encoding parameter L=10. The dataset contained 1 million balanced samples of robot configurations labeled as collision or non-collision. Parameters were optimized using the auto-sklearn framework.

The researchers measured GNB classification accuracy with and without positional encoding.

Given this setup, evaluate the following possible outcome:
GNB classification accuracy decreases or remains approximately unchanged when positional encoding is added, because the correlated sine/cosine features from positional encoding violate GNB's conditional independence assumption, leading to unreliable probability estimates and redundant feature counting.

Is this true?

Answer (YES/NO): NO